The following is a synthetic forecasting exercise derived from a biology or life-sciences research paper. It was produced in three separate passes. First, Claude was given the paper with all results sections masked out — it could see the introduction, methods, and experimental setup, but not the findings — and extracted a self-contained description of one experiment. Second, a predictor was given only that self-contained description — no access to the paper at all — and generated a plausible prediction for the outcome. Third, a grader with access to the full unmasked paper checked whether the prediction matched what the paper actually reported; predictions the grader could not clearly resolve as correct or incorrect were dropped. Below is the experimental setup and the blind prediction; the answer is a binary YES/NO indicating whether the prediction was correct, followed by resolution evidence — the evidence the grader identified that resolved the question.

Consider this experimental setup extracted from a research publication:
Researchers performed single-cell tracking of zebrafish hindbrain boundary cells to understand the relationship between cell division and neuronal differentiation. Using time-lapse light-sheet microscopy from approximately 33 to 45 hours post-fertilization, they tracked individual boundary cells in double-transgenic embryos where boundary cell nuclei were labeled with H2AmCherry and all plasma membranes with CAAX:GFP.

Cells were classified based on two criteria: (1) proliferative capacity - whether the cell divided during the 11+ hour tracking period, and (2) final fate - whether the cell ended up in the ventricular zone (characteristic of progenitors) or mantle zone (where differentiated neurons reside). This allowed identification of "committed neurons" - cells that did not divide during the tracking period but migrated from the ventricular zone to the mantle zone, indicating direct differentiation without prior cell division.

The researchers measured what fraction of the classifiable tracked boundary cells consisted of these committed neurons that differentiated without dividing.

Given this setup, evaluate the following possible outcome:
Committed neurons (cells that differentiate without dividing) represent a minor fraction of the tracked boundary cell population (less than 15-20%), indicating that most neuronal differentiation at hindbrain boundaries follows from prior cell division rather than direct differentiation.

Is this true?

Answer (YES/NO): NO